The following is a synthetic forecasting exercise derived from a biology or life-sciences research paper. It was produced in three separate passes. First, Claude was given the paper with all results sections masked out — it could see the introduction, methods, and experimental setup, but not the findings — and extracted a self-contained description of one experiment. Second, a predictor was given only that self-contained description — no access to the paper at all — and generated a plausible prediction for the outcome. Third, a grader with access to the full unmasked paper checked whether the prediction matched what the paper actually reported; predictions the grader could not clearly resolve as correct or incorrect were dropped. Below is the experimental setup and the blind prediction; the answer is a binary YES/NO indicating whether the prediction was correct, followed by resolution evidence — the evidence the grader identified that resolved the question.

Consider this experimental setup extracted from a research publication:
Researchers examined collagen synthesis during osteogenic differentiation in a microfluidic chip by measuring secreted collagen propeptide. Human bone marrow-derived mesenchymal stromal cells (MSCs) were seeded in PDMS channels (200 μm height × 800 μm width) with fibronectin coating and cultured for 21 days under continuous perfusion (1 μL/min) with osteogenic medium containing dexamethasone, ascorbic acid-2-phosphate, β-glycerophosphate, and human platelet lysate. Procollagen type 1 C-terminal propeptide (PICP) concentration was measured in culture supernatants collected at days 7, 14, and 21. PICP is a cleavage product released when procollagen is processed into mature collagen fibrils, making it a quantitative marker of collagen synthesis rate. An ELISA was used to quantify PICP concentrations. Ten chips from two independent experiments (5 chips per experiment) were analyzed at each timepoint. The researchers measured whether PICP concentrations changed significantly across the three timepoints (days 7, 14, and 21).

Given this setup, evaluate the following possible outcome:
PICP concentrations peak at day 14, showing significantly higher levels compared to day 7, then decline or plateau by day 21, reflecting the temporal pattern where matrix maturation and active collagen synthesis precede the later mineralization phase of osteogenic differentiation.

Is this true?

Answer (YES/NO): NO